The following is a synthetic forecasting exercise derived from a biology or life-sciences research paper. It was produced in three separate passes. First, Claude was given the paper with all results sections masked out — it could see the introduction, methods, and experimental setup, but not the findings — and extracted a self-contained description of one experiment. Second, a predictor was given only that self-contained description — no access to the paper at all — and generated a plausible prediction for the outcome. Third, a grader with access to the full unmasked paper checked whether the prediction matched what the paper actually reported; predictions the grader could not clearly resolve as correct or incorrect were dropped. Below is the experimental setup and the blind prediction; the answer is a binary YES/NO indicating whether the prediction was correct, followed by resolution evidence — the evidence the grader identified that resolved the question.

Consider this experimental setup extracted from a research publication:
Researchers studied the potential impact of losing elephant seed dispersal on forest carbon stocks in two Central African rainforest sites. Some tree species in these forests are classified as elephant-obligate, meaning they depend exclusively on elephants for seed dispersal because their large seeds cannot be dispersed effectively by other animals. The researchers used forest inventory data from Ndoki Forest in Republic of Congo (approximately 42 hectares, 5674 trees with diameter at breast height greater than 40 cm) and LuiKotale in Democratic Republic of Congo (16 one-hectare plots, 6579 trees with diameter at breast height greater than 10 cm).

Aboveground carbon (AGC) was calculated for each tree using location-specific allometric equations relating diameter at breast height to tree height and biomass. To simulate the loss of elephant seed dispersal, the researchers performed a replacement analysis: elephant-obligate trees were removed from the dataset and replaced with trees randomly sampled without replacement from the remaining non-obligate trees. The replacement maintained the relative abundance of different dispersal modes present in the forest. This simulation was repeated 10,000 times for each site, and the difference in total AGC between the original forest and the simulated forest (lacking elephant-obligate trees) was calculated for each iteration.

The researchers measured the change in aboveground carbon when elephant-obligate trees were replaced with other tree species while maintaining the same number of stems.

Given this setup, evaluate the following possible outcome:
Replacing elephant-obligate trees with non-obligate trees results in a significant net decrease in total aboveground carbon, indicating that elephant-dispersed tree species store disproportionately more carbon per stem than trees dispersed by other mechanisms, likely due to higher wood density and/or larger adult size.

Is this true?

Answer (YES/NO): YES